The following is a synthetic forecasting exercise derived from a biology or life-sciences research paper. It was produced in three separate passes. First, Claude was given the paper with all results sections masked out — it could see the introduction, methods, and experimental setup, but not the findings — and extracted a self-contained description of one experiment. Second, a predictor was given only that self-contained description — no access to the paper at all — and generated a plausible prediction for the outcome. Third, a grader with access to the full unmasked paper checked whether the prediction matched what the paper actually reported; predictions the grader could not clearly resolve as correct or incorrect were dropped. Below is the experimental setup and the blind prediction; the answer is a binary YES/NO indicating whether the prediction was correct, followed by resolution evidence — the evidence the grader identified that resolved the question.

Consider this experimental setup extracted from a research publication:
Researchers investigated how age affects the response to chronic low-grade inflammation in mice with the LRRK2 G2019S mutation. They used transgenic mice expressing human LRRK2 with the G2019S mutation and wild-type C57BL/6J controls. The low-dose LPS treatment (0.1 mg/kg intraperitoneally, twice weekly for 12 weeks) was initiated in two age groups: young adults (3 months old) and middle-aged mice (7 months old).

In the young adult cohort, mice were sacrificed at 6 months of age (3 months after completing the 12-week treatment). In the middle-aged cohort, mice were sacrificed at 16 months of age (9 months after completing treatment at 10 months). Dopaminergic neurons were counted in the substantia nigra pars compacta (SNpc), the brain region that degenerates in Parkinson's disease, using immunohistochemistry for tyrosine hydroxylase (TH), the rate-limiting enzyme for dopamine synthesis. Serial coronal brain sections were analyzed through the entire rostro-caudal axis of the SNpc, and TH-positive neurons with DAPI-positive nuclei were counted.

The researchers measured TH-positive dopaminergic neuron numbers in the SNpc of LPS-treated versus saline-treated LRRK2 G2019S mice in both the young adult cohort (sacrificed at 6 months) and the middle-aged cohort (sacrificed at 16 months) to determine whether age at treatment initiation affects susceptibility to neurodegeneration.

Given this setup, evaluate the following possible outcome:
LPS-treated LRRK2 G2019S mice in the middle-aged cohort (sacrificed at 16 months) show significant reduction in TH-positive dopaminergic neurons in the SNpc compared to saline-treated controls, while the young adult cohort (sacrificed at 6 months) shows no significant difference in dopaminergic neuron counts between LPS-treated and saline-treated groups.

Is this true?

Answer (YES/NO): YES